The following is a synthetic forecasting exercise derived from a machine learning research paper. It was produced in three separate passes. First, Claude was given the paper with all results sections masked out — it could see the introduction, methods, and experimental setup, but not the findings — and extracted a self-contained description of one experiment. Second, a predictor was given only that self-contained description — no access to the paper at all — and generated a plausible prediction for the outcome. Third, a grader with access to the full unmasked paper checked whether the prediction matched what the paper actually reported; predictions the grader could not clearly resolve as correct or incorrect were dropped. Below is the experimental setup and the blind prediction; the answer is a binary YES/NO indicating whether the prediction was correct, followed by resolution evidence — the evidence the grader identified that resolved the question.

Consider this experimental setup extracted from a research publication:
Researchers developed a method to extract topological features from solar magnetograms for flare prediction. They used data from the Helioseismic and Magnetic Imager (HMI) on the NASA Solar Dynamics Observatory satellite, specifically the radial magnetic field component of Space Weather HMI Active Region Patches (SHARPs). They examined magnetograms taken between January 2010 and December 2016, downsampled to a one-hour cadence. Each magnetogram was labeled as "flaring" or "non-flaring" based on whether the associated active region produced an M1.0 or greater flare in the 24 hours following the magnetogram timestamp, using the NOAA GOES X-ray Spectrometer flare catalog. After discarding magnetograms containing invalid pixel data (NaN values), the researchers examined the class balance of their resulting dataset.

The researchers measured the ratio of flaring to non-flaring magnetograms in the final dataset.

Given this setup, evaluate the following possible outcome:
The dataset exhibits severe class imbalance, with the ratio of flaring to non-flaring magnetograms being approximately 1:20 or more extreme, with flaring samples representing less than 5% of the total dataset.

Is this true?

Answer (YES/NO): YES